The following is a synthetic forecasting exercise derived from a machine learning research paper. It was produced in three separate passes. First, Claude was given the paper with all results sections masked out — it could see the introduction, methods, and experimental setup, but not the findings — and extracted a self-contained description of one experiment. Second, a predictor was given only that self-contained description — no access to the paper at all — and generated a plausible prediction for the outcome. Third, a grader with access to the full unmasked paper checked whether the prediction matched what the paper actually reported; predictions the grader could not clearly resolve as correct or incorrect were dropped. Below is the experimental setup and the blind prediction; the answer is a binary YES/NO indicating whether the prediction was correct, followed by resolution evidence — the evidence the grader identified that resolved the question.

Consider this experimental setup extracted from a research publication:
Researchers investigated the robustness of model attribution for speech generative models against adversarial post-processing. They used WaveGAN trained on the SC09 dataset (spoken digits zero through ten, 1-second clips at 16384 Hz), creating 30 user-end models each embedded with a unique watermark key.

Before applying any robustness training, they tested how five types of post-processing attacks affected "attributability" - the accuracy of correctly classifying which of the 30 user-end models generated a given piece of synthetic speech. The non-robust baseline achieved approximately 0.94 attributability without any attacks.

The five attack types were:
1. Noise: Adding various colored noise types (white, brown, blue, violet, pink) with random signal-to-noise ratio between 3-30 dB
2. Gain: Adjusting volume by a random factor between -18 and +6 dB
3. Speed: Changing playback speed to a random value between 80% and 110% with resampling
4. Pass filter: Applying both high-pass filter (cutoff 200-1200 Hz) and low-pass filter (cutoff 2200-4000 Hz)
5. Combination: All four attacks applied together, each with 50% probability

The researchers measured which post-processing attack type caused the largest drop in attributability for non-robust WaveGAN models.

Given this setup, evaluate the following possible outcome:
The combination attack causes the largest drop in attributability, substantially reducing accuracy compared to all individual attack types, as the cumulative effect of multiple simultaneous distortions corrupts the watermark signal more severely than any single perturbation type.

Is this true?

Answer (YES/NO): YES